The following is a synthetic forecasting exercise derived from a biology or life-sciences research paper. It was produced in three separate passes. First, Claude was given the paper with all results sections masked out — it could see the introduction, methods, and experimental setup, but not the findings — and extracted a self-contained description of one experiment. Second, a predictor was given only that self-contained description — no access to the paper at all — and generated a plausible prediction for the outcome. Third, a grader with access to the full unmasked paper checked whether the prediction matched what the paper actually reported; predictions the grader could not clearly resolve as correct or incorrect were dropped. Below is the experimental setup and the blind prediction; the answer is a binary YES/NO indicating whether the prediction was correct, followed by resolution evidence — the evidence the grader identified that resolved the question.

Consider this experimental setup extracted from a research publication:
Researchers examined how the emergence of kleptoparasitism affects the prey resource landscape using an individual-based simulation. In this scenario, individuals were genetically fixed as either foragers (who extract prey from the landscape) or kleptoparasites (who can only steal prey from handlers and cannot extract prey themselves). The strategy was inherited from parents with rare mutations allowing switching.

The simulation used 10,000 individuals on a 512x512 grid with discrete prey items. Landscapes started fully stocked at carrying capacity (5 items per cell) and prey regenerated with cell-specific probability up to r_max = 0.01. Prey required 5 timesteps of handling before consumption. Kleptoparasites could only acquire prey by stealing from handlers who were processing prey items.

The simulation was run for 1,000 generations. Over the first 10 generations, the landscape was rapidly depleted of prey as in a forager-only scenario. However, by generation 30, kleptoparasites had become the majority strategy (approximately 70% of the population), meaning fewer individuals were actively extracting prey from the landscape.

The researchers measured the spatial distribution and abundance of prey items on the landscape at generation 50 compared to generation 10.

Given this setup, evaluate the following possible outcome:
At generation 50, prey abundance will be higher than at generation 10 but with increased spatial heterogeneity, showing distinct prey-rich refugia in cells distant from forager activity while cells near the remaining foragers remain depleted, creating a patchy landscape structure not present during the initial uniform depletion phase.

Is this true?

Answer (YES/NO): NO